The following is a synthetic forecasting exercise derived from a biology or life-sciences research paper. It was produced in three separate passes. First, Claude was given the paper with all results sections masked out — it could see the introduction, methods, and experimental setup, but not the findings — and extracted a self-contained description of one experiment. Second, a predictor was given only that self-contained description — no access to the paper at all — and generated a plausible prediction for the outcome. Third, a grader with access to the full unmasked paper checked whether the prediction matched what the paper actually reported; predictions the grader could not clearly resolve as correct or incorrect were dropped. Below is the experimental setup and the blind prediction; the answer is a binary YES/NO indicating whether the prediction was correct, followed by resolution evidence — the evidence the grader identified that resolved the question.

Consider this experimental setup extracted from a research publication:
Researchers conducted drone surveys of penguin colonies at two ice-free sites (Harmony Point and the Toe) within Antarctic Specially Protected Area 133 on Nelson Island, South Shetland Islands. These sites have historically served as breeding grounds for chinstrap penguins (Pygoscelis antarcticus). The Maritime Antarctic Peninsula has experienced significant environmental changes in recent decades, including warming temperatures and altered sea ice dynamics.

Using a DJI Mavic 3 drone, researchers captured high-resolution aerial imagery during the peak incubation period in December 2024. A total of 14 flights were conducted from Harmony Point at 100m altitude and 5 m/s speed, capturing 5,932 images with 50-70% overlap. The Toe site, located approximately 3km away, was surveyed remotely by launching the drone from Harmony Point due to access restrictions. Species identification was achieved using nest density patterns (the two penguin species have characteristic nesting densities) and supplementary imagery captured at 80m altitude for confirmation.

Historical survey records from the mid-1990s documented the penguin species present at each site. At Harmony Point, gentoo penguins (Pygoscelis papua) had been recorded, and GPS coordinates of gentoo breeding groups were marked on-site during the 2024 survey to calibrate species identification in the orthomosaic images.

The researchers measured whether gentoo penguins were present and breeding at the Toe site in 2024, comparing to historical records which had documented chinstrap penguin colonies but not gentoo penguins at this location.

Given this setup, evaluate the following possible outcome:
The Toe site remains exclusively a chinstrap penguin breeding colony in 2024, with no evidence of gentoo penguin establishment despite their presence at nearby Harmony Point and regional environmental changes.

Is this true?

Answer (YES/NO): NO